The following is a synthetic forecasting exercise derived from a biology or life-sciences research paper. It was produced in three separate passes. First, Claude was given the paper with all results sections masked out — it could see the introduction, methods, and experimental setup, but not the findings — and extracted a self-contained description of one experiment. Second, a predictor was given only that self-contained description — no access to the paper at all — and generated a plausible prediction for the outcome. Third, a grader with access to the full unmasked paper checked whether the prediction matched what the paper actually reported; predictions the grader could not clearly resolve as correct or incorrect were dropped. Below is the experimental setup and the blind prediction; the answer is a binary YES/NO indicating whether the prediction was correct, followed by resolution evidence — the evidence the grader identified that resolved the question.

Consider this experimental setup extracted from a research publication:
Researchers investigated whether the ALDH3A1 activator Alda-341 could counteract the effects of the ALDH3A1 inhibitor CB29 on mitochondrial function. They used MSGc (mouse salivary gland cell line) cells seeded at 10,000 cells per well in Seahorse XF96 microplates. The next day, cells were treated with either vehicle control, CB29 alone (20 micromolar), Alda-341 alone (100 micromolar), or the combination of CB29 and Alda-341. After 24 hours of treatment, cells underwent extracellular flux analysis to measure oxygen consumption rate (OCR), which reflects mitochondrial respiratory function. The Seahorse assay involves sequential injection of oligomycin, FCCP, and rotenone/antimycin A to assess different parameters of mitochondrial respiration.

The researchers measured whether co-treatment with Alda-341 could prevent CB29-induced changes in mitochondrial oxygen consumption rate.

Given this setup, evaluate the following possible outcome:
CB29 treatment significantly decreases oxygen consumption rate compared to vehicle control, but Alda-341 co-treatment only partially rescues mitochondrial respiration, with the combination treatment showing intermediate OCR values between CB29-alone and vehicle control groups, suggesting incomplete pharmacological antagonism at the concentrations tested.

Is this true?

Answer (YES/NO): YES